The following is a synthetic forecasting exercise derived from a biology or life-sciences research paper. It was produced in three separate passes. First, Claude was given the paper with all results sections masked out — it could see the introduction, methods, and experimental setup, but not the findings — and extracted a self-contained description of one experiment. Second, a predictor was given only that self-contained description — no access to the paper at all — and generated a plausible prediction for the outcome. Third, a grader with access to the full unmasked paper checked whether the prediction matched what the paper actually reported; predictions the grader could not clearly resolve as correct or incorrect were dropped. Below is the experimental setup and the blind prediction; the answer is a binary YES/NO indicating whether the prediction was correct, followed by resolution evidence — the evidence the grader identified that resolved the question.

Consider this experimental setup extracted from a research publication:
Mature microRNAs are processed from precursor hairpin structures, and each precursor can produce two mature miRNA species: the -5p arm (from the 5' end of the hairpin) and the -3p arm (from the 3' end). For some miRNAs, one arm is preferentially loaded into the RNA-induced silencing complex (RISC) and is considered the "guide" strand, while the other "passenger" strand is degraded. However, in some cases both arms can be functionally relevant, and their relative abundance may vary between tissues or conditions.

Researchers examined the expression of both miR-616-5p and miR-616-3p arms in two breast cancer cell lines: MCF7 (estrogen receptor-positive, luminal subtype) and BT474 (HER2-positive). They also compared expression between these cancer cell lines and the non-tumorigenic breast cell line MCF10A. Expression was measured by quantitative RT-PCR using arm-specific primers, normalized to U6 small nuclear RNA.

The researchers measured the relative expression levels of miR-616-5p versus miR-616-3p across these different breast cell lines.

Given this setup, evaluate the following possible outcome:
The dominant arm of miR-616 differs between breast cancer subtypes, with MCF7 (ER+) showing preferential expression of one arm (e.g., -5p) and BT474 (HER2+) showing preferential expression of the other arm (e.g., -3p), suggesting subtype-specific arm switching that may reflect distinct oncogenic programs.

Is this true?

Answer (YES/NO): NO